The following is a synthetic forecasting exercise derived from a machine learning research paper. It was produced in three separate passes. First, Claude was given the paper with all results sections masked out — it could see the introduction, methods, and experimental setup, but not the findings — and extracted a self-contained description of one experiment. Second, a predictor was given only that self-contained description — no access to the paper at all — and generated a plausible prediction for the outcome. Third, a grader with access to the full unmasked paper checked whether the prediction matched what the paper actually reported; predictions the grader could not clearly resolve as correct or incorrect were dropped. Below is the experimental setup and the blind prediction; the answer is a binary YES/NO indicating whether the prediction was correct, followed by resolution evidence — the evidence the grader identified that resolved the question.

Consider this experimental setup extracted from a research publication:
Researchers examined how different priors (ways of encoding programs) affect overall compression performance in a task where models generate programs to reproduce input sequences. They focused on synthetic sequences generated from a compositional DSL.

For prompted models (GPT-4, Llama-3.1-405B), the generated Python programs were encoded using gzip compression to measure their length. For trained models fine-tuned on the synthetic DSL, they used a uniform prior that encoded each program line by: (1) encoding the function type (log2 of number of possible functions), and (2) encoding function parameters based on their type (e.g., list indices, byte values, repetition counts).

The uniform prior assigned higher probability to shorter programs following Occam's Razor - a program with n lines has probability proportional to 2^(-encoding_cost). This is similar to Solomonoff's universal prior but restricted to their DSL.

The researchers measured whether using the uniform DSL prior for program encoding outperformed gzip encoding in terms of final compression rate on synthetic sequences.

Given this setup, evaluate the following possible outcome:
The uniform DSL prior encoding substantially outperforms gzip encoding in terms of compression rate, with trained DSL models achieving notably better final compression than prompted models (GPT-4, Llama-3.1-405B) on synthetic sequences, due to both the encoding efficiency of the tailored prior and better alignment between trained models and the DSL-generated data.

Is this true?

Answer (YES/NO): YES